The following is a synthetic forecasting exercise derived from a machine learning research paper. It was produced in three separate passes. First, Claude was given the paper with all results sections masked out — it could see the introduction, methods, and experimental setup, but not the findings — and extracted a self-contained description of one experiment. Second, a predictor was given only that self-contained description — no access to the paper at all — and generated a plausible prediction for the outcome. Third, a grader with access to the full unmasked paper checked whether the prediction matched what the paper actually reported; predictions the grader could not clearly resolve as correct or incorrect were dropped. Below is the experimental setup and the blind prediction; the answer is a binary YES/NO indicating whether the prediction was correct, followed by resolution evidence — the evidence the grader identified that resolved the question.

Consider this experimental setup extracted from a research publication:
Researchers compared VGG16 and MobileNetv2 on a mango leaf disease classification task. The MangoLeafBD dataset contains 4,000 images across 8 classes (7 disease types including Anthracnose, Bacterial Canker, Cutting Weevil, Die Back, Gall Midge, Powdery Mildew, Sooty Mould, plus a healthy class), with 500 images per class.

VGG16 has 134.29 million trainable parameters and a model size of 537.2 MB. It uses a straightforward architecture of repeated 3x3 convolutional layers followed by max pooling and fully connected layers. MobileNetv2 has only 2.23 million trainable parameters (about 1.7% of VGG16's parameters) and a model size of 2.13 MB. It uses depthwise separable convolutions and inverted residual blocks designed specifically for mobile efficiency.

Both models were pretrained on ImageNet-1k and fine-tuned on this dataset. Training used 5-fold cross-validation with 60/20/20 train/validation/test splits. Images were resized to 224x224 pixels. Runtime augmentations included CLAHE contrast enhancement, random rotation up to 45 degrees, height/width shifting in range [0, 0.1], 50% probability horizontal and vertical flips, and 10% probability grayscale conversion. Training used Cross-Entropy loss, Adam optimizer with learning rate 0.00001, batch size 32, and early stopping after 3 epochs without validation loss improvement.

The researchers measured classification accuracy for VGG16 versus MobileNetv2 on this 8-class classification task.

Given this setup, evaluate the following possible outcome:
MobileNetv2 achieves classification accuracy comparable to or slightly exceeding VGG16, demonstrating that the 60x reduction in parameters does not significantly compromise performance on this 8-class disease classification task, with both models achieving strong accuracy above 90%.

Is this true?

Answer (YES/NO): YES